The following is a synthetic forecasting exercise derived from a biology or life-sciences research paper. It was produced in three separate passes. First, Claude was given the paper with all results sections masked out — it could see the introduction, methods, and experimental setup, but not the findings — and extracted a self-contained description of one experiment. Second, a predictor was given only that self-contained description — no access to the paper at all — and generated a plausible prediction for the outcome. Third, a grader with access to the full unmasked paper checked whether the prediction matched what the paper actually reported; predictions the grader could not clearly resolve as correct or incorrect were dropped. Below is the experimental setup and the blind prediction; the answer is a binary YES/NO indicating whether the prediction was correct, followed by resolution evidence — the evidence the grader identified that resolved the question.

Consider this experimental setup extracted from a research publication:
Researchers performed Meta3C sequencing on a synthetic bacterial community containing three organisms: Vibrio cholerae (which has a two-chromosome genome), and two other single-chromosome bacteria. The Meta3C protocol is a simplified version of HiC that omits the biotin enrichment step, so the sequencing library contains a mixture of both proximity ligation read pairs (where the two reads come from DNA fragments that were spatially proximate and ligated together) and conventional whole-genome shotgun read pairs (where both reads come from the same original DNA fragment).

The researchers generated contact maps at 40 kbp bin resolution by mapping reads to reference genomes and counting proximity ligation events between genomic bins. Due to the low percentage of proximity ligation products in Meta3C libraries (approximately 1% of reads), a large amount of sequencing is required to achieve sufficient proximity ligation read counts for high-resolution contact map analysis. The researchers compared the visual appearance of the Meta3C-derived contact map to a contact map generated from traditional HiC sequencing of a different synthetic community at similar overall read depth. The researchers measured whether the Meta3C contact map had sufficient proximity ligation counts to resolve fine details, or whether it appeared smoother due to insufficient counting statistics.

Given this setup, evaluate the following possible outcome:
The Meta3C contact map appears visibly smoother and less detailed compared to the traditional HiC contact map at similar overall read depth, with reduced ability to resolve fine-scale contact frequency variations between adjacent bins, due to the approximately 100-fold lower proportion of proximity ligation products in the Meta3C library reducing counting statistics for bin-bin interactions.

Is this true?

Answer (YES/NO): YES